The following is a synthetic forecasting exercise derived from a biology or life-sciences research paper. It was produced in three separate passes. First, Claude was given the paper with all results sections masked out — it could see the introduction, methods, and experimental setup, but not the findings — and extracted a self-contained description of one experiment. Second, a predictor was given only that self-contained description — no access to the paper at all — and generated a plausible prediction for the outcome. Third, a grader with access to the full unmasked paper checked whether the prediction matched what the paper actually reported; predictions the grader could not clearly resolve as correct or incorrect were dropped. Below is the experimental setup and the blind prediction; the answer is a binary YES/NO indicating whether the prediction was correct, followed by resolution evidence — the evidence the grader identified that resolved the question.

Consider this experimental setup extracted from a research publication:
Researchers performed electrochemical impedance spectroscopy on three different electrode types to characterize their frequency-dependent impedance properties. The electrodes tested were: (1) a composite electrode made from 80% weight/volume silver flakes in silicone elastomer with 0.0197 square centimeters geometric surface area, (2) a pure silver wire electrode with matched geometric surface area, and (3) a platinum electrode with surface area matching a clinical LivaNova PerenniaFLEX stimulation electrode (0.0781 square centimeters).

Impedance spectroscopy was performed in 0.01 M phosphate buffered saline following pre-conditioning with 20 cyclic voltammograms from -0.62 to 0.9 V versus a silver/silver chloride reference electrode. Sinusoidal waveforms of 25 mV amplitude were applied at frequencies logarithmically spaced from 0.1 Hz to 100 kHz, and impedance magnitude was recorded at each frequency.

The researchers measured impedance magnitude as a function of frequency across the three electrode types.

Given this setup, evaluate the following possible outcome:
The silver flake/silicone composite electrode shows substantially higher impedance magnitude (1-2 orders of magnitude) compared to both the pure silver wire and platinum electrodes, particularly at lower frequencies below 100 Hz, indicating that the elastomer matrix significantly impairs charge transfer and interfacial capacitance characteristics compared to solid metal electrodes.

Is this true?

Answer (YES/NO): NO